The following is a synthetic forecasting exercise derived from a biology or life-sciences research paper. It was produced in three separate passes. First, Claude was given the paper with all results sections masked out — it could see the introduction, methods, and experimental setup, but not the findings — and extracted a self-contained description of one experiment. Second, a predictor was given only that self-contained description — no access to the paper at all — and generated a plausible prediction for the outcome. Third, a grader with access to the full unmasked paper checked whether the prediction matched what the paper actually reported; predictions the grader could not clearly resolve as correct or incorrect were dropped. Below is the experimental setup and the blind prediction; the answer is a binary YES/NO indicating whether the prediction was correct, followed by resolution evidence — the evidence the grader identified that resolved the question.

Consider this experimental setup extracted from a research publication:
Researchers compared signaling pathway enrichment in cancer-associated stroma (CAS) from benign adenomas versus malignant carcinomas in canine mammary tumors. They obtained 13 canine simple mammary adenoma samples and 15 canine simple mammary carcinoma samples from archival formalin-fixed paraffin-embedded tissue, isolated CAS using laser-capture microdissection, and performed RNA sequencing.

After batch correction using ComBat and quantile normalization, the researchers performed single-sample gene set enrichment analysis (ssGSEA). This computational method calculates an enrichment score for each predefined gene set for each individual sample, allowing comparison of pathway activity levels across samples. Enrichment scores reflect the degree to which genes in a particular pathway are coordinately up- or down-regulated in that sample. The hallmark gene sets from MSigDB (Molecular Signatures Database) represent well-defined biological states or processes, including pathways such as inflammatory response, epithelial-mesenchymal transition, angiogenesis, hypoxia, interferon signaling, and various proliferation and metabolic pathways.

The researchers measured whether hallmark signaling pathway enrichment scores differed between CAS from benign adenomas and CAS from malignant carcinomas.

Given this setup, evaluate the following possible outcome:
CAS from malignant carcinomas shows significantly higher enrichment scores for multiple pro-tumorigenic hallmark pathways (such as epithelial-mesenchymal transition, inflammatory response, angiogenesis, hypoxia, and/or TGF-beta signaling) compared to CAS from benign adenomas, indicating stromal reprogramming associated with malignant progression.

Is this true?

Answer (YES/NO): YES